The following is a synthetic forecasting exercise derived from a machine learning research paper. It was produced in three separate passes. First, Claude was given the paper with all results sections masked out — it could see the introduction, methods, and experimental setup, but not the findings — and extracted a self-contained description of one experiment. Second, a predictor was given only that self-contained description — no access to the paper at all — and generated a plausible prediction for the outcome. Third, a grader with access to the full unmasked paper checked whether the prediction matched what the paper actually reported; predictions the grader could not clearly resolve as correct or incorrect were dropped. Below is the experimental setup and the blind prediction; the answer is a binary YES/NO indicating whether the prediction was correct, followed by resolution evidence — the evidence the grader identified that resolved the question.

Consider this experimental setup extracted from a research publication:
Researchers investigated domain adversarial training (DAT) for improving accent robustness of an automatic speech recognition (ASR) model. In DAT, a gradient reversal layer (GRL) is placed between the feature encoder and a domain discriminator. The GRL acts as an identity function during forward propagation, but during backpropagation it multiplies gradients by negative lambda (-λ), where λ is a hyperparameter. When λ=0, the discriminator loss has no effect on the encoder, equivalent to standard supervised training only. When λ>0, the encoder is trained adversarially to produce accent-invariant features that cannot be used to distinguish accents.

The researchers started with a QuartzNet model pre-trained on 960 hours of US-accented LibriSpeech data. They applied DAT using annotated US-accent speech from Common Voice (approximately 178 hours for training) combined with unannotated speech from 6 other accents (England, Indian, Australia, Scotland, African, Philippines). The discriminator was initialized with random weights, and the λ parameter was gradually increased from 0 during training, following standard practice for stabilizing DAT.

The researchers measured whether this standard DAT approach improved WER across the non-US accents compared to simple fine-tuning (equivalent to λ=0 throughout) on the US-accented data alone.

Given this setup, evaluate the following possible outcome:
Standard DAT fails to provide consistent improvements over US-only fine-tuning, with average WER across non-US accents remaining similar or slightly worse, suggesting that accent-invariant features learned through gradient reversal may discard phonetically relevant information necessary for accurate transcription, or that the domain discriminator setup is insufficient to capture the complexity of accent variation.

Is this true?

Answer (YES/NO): YES